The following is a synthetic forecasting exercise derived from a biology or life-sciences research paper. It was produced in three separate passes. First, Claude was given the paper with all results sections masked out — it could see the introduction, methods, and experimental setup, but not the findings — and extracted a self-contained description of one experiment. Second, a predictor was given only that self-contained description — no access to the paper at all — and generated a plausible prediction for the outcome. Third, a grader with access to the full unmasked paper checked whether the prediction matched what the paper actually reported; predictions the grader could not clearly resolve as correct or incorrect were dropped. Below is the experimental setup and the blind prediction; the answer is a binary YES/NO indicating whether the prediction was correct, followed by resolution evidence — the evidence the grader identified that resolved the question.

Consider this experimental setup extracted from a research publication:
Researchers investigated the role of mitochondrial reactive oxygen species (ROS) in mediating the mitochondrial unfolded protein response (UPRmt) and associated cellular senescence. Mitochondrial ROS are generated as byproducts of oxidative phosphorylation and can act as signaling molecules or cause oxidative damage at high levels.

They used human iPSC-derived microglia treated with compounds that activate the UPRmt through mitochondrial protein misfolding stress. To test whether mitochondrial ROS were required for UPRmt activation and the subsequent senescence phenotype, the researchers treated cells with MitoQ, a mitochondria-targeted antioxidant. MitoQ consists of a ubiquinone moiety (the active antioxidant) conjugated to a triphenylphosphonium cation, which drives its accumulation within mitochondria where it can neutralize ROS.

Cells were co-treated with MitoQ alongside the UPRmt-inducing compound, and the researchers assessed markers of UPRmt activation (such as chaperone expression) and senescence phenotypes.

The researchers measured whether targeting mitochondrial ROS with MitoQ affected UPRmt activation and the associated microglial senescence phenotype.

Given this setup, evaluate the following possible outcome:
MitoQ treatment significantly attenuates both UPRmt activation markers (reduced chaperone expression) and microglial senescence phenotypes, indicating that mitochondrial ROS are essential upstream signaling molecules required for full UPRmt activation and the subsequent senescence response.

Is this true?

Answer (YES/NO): YES